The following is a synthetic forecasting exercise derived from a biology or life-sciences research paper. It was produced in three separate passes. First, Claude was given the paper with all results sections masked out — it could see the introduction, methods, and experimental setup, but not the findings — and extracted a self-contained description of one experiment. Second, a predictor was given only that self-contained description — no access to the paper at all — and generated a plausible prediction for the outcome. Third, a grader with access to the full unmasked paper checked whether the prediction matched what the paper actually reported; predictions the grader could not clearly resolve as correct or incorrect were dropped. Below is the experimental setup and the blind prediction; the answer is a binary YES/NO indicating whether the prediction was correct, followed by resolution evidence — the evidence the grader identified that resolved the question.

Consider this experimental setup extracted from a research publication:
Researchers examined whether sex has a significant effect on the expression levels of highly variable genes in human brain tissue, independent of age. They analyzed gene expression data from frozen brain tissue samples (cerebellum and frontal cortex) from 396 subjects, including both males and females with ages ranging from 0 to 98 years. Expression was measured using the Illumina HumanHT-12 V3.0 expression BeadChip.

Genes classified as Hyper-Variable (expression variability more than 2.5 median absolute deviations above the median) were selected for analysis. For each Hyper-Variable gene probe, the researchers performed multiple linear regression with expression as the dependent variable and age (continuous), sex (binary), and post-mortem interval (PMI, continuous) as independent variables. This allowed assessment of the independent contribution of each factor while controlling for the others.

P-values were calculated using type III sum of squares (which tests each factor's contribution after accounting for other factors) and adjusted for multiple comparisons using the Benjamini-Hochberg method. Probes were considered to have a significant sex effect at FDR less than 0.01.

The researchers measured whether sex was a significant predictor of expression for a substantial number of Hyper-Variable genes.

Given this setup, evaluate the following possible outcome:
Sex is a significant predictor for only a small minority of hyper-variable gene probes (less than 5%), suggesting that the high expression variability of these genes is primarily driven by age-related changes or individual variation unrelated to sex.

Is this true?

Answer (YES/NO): YES